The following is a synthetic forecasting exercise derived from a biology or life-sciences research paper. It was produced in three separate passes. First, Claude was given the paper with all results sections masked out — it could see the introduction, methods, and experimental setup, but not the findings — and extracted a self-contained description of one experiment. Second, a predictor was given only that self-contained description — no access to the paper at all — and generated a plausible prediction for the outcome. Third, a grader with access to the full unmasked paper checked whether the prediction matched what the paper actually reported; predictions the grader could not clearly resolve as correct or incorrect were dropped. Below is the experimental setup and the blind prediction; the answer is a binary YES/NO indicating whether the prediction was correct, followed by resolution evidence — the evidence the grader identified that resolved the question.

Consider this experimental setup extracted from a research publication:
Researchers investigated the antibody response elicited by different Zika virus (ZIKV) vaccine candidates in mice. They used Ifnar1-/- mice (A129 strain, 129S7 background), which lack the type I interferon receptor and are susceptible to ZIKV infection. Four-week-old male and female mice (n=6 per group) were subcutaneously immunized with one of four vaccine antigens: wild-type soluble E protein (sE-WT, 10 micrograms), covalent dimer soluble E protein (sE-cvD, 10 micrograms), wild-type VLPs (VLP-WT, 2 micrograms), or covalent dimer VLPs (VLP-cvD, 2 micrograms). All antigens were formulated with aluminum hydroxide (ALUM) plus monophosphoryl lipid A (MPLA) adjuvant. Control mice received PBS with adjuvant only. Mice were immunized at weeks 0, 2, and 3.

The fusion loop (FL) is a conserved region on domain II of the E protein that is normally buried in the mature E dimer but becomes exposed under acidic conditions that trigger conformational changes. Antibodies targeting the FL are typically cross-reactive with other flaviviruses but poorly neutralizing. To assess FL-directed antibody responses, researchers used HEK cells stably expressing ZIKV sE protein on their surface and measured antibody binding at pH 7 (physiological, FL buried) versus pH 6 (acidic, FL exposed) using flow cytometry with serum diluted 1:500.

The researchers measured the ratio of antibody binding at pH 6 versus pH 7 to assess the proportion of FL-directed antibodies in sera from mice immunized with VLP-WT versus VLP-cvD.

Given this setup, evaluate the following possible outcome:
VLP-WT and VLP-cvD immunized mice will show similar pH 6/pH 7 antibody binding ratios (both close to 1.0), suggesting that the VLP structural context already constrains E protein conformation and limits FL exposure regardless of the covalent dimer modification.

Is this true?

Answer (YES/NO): NO